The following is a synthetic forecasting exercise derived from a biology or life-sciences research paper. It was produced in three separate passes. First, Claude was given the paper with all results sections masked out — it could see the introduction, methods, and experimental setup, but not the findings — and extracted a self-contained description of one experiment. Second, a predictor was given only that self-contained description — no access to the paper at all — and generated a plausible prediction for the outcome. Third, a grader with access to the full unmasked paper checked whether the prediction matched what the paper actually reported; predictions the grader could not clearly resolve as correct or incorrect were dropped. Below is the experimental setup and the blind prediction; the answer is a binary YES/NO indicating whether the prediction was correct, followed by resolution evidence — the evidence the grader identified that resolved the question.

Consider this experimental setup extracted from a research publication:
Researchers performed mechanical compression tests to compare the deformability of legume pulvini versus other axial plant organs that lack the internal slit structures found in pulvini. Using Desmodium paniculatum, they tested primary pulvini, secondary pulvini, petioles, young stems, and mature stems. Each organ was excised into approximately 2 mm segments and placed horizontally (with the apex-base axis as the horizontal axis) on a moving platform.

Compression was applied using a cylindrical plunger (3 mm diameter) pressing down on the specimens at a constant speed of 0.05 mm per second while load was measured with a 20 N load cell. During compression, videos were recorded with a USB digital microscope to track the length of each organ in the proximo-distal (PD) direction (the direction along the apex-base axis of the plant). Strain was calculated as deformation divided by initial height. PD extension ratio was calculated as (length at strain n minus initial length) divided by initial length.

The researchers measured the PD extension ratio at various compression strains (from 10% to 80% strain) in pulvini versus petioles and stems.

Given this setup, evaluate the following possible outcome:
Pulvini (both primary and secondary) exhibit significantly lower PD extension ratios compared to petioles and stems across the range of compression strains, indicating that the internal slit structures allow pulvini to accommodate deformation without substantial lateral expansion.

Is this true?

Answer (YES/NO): NO